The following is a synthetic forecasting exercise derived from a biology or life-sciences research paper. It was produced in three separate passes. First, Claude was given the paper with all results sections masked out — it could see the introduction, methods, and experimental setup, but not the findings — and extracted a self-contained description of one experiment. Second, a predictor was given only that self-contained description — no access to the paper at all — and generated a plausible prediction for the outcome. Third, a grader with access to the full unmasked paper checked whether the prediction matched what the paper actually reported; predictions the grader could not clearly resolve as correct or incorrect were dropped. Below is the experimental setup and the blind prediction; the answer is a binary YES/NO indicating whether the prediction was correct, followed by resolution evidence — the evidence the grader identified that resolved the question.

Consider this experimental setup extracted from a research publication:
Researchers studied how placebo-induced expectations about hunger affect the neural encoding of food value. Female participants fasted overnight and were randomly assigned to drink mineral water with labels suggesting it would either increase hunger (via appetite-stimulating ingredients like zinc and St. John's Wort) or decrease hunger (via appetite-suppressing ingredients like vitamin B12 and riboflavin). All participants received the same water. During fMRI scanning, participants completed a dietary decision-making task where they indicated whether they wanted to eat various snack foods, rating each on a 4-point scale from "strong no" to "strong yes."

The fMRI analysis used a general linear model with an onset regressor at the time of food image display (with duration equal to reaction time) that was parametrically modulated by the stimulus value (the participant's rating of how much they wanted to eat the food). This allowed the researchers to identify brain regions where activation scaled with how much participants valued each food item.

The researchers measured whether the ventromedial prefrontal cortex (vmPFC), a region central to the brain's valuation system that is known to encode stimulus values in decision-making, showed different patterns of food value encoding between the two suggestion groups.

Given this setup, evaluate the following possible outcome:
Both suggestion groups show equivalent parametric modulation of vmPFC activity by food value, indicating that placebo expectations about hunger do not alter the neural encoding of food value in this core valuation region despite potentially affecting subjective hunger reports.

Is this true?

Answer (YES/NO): NO